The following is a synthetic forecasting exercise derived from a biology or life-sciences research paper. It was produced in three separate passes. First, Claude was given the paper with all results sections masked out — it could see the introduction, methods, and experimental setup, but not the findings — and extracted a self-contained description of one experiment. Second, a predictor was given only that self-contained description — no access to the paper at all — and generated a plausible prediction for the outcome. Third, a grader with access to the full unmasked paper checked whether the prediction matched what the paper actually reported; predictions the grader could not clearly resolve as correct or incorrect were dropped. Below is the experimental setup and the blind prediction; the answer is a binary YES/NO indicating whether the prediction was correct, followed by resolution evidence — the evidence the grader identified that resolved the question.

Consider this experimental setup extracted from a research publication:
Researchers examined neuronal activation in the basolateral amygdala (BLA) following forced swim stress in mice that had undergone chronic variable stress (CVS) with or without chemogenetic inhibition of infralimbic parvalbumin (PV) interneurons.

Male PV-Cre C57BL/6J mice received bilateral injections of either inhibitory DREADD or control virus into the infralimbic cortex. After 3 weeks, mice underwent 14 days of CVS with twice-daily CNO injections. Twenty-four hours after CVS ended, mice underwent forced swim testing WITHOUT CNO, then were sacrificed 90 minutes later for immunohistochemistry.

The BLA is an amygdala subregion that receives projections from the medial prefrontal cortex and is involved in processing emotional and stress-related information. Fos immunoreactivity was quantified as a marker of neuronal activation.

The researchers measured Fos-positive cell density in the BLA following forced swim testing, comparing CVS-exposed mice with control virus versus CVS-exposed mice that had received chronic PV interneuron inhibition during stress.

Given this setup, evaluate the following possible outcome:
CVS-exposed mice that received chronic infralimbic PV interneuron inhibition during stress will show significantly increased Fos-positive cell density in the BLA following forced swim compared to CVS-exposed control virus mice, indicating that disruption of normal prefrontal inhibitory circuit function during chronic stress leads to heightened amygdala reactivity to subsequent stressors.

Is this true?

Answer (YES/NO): YES